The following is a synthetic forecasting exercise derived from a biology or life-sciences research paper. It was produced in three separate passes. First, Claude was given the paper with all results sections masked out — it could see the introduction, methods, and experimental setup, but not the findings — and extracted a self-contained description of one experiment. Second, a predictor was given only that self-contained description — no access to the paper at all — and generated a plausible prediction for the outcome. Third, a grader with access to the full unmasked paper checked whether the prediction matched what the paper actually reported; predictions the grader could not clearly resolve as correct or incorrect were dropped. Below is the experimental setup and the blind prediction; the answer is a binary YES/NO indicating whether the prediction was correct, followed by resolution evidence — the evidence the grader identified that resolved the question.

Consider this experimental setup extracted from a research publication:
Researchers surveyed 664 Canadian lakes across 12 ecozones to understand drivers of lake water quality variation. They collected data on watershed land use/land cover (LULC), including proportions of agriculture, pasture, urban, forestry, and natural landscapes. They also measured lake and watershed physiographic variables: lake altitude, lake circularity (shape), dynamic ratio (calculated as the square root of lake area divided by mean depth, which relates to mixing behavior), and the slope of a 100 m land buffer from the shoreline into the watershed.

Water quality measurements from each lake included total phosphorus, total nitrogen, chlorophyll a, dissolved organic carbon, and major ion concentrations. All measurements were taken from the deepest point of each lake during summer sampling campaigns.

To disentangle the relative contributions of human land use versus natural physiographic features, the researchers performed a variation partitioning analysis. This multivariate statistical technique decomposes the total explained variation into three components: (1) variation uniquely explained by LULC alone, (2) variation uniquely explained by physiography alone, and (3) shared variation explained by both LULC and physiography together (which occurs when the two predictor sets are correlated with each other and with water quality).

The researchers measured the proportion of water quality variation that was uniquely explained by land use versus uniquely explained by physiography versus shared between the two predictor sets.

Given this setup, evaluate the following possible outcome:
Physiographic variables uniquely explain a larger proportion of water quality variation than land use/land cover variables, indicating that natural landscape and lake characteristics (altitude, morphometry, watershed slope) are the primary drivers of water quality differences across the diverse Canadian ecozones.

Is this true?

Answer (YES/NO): NO